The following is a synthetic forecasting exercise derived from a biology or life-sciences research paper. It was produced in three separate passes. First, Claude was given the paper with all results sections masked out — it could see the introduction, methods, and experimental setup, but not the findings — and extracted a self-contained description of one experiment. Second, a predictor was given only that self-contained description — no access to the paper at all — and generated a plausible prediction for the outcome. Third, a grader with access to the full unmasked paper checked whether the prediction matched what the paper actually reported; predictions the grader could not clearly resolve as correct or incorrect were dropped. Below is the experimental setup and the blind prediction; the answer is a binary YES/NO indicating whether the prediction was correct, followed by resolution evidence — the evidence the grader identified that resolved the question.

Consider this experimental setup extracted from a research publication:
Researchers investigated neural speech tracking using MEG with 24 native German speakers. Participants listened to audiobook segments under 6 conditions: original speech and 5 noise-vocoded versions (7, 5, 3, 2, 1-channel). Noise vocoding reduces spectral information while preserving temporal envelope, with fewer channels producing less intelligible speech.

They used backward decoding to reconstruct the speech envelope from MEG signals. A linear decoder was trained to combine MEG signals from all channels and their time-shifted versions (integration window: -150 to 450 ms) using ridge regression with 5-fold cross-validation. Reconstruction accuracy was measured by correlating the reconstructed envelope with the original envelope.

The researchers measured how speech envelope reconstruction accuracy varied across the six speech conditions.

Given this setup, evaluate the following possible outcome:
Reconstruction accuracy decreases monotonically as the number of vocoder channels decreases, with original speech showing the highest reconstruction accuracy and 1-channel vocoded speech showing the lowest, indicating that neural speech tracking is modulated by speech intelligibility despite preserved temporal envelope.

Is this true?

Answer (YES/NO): NO